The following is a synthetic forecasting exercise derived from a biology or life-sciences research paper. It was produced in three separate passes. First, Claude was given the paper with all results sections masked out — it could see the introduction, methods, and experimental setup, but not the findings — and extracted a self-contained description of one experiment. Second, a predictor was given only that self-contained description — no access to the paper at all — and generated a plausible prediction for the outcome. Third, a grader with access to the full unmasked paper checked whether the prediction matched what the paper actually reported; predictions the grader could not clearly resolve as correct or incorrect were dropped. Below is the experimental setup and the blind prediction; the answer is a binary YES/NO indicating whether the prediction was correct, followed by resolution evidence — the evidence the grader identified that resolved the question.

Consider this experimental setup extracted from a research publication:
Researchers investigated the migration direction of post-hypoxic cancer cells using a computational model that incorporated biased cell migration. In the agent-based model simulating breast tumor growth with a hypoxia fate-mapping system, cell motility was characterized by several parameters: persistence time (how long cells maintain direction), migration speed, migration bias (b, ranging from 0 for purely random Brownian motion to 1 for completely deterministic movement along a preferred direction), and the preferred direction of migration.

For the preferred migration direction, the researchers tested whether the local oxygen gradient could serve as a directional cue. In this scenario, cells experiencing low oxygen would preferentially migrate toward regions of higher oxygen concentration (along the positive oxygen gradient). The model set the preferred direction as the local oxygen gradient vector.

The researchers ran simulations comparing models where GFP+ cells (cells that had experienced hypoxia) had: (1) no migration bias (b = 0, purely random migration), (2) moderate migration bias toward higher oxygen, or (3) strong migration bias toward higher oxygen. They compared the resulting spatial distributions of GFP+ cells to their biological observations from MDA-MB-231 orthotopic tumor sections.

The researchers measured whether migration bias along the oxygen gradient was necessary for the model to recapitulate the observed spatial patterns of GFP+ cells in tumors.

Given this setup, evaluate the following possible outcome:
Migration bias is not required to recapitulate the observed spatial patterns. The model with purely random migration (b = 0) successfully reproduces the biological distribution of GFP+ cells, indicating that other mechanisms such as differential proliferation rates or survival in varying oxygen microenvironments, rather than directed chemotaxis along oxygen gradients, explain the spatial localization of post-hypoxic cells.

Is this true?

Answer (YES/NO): NO